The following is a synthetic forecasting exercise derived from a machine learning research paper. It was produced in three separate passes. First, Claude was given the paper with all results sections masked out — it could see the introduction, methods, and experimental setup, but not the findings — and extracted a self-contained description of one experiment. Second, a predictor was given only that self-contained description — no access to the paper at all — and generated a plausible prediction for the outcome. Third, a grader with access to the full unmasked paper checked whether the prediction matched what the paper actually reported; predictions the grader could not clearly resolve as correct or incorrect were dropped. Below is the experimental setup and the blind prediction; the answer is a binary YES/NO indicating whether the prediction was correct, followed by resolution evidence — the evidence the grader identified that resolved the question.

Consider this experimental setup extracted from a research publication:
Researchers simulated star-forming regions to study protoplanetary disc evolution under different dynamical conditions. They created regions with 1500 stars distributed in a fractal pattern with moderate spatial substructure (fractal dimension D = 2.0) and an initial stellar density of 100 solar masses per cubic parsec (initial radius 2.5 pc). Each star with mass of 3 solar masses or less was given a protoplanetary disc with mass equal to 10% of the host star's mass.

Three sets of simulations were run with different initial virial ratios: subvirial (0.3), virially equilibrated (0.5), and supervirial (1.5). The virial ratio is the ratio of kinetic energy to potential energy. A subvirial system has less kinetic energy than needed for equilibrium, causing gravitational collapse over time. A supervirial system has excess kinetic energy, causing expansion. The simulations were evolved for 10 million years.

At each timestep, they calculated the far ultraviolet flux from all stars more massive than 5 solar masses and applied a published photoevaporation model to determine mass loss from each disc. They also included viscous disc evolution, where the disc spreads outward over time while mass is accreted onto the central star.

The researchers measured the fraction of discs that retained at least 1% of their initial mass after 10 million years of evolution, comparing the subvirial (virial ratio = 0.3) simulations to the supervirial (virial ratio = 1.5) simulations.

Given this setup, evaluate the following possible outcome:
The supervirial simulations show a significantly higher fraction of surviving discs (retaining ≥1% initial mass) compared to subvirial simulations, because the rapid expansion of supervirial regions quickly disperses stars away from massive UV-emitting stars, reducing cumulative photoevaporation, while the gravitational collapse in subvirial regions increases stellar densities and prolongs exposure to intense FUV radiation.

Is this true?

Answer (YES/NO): NO